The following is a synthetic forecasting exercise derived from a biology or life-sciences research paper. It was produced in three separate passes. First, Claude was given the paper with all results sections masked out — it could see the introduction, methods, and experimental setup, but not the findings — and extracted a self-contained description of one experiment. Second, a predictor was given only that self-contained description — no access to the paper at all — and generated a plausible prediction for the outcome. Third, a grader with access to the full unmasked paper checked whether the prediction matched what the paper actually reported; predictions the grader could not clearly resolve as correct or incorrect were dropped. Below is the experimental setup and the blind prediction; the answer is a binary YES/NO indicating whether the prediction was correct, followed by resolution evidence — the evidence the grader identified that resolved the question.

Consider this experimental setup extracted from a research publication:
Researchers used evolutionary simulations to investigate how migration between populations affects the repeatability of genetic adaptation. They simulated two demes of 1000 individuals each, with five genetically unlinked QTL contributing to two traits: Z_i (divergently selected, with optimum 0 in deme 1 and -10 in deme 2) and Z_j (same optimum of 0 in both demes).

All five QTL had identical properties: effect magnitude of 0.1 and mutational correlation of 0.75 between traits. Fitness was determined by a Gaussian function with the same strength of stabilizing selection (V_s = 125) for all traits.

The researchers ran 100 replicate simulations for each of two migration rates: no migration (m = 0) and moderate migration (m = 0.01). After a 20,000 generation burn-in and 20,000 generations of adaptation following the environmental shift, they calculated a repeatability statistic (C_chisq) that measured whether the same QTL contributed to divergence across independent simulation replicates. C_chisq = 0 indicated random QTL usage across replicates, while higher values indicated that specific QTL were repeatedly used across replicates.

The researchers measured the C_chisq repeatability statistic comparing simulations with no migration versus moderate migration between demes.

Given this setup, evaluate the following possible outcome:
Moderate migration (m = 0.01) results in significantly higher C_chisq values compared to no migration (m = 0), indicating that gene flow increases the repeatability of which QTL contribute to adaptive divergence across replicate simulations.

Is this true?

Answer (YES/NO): NO